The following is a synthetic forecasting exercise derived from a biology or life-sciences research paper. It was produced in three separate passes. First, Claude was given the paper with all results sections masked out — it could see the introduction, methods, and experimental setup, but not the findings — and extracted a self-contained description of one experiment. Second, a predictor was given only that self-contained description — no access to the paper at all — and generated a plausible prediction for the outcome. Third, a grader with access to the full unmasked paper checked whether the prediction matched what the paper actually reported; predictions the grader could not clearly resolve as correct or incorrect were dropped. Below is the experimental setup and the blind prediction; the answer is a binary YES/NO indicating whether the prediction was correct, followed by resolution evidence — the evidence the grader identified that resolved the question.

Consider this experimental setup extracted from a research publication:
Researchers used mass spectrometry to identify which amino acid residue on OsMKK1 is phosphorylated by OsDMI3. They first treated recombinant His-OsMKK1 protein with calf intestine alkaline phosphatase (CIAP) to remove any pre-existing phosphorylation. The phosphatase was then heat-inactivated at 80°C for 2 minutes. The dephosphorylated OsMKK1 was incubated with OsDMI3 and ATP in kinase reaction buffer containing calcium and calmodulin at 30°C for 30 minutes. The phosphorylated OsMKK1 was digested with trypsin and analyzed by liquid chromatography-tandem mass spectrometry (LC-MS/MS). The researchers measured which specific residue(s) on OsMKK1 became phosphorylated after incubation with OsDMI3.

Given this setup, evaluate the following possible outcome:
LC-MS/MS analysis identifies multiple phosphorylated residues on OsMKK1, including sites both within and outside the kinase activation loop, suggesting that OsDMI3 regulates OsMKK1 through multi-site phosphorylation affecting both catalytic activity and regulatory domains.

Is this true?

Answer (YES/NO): NO